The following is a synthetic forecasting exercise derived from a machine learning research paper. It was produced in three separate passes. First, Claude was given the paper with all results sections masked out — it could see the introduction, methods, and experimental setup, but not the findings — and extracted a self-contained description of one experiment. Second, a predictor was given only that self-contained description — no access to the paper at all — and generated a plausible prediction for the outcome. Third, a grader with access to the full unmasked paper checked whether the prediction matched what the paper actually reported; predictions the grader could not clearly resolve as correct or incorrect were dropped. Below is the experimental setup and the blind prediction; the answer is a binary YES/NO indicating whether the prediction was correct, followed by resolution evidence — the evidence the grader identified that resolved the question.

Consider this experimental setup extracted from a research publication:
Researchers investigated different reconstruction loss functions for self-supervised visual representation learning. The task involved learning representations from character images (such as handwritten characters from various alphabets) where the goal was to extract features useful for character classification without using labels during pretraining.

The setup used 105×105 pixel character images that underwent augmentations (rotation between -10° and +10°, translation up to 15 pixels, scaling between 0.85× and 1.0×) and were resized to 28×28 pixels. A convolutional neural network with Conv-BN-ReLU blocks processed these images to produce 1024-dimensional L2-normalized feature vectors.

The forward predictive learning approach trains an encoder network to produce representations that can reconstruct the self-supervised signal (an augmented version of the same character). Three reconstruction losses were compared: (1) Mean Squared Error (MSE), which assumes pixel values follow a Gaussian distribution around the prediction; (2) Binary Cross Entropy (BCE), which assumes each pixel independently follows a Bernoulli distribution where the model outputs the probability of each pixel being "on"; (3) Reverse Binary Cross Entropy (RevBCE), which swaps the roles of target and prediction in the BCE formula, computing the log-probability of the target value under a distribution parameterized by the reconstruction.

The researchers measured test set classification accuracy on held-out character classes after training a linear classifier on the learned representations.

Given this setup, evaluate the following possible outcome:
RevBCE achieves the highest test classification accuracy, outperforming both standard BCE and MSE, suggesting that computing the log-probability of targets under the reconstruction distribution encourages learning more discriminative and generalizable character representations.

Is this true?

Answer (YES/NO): YES